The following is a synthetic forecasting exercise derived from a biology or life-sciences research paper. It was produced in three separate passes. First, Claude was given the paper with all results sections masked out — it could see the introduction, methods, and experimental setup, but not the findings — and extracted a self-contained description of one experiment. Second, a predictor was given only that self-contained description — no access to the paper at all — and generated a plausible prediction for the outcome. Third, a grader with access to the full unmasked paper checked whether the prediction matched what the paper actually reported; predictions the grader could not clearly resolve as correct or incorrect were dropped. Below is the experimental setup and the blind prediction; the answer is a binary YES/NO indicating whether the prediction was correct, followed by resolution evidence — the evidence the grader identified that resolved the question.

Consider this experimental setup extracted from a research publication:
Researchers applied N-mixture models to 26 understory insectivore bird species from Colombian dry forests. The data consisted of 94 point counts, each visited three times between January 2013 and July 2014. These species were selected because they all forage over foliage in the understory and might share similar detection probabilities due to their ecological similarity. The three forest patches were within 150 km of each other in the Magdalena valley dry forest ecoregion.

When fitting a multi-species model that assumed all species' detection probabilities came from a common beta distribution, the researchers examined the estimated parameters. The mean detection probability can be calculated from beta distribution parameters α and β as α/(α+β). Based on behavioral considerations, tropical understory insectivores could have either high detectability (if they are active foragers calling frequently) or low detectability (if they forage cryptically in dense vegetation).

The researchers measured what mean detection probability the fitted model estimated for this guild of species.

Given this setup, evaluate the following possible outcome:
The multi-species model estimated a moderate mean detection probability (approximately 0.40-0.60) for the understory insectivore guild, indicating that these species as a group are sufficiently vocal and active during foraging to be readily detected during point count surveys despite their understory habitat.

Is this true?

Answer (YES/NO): NO